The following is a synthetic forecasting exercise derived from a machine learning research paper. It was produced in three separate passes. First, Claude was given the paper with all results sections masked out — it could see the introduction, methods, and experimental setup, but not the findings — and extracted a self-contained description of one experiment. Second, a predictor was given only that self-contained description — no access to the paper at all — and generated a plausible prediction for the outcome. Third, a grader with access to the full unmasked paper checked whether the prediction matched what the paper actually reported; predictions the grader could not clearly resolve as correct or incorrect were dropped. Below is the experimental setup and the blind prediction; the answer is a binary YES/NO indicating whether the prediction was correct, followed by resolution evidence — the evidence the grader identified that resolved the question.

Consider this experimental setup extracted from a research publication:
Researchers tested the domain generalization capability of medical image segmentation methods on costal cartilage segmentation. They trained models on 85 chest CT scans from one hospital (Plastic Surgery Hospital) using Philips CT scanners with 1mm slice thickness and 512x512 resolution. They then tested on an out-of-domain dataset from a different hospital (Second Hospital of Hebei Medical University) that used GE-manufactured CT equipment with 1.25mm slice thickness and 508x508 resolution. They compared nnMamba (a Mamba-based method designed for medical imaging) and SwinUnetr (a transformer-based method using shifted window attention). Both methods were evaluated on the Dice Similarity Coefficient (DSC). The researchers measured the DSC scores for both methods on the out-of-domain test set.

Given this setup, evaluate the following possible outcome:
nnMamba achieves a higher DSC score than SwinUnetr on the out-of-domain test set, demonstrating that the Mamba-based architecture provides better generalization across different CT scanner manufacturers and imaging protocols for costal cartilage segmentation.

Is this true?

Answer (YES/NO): YES